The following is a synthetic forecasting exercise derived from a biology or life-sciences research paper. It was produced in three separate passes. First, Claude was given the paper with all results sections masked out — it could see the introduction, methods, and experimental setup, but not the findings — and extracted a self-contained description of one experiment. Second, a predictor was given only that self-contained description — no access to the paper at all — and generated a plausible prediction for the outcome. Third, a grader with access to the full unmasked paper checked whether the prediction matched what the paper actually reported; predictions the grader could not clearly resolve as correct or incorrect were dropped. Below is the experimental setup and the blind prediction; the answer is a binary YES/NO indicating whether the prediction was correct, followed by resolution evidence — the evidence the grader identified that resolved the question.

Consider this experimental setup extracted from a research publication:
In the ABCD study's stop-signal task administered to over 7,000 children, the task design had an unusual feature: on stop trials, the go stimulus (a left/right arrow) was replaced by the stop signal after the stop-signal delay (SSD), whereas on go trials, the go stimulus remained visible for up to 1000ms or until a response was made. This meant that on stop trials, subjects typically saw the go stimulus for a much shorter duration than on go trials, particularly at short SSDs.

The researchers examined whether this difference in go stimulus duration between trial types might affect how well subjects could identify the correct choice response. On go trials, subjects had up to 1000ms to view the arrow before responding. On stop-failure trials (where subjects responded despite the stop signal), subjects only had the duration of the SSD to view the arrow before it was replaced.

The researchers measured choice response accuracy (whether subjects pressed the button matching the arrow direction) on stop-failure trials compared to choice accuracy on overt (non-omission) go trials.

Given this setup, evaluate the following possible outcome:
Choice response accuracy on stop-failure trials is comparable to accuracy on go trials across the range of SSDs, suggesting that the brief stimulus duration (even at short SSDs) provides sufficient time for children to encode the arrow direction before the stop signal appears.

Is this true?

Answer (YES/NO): NO